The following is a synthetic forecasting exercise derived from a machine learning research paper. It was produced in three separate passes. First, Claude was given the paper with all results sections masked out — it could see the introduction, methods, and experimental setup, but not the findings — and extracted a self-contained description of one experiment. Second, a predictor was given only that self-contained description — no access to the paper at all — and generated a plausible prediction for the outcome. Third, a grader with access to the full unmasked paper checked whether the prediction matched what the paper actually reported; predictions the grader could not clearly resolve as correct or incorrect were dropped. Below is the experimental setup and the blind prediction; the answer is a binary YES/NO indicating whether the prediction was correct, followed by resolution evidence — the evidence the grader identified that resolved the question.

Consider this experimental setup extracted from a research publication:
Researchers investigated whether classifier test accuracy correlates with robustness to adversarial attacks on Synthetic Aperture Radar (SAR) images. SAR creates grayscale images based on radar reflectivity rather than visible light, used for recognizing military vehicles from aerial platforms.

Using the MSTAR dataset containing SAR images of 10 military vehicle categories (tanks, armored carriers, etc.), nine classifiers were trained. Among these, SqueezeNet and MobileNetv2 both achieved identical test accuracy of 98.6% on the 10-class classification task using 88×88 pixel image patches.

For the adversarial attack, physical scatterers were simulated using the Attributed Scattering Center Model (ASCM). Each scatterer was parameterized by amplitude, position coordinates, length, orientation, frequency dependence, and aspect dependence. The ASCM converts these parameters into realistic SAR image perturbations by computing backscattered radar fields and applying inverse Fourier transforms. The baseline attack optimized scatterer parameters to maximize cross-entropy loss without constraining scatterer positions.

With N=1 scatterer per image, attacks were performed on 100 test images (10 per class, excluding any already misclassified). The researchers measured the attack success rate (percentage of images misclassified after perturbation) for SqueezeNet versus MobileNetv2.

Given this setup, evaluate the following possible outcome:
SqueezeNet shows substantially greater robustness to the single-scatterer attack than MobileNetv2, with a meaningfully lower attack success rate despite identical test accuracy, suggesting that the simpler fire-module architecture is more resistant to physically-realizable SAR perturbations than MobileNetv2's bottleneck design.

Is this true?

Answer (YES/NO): NO